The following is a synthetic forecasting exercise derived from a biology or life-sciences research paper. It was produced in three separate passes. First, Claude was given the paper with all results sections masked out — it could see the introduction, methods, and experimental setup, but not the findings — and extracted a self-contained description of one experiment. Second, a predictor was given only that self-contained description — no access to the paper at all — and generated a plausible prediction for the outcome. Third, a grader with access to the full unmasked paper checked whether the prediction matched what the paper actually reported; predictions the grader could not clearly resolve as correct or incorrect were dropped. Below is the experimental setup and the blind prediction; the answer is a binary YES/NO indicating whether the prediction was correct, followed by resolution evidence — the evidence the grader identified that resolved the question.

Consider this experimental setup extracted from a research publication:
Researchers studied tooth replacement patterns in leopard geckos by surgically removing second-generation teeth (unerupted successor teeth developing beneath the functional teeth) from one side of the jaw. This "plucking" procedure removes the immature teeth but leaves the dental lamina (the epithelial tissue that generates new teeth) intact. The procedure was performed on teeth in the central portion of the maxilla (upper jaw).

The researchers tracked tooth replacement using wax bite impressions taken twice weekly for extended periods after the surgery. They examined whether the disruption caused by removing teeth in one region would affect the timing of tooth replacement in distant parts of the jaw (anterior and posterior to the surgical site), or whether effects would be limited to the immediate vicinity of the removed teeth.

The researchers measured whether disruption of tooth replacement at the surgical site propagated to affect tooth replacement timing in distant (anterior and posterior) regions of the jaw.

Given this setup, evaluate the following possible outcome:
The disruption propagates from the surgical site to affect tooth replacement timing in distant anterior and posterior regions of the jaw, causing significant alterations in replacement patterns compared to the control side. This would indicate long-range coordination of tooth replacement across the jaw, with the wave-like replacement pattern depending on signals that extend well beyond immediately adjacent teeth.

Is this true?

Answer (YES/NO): NO